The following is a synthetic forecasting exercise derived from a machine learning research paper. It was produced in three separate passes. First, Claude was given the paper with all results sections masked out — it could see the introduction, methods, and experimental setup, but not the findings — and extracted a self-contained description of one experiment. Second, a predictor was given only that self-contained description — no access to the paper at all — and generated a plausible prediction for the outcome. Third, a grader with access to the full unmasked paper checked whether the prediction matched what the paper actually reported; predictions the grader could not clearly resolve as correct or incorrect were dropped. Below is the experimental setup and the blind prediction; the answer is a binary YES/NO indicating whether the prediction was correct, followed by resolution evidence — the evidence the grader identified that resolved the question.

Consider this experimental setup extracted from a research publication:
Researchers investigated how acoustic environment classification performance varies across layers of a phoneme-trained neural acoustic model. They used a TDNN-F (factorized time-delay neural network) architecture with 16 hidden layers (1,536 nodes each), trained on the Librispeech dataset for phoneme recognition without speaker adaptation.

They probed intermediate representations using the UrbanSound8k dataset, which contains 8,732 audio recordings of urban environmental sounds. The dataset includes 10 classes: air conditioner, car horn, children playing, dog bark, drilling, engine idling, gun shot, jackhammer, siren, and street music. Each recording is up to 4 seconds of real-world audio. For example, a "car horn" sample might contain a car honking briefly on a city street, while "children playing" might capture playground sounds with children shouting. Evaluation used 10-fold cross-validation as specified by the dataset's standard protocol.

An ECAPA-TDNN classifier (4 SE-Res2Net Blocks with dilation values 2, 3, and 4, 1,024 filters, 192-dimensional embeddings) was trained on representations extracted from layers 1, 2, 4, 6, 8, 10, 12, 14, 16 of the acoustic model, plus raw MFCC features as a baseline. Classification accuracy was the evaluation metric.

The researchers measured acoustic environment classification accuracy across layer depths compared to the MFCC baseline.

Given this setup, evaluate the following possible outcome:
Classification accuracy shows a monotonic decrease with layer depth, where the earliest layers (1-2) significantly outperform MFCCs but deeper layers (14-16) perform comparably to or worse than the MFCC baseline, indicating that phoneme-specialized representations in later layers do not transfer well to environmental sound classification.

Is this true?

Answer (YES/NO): NO